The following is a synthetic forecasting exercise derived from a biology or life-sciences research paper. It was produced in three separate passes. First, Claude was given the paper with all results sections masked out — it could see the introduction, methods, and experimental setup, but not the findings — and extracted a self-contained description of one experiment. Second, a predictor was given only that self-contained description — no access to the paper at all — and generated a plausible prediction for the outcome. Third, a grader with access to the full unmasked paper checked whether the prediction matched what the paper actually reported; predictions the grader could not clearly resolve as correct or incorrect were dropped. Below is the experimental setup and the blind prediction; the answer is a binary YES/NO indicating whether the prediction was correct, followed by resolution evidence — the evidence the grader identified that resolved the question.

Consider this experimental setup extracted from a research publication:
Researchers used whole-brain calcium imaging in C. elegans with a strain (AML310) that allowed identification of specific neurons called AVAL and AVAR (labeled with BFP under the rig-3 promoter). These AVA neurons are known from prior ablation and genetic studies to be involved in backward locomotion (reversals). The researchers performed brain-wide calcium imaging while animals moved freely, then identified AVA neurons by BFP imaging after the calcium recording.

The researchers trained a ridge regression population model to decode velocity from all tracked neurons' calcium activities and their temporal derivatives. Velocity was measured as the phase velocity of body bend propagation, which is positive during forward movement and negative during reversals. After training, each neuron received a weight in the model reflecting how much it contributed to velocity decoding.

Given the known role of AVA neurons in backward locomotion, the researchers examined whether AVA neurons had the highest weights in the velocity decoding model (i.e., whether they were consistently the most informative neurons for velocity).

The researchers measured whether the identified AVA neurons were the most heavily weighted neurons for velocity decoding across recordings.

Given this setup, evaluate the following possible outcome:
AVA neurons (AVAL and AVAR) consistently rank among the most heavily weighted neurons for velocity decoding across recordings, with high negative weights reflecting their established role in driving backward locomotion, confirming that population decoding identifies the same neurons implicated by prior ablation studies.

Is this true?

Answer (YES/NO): NO